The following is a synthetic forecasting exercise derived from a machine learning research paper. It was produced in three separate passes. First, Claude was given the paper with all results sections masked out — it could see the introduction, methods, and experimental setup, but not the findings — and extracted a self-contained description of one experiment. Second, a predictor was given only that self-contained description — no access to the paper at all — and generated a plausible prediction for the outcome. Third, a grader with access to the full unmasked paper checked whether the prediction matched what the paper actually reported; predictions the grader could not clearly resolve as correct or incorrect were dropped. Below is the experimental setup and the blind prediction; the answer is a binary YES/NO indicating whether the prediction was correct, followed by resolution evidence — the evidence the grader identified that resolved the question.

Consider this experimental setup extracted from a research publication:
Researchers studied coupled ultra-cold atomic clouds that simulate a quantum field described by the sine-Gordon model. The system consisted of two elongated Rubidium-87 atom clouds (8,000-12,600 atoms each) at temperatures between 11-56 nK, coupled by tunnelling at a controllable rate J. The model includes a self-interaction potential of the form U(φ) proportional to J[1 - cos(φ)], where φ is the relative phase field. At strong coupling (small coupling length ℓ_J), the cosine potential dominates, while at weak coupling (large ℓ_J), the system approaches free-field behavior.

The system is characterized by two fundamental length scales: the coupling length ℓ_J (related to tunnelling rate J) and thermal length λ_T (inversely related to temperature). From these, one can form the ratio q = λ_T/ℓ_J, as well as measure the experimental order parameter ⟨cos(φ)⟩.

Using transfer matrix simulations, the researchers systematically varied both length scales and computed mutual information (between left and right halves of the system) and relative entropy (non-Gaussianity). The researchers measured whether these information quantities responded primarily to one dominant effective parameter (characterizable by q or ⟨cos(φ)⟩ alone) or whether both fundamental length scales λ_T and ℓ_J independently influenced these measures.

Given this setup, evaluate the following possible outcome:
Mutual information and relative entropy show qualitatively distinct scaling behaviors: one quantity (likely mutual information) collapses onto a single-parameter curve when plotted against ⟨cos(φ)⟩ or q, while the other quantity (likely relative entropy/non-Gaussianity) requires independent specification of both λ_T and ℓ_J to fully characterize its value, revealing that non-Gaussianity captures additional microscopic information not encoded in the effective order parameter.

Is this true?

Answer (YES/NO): NO